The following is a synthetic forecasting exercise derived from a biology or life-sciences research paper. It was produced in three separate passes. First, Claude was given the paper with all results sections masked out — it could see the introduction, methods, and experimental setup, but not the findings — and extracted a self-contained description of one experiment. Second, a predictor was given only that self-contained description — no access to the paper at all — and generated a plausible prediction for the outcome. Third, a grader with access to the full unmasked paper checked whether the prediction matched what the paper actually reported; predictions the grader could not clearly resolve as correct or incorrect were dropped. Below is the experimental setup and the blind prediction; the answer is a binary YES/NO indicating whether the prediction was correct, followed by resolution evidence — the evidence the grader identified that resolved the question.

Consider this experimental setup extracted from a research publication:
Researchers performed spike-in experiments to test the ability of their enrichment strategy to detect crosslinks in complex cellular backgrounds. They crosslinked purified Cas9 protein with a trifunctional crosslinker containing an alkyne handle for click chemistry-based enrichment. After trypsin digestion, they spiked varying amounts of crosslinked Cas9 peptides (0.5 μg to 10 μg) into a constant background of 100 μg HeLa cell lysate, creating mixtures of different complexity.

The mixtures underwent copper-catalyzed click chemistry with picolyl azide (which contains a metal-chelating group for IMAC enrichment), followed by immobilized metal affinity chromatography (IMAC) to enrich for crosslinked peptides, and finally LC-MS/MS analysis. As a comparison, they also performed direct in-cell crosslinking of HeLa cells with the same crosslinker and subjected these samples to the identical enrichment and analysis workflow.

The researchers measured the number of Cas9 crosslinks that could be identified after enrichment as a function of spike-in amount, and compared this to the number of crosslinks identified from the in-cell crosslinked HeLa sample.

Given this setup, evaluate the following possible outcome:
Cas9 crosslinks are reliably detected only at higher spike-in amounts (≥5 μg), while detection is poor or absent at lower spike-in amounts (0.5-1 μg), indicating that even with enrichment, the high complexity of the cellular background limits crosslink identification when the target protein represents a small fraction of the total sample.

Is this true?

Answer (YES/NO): NO